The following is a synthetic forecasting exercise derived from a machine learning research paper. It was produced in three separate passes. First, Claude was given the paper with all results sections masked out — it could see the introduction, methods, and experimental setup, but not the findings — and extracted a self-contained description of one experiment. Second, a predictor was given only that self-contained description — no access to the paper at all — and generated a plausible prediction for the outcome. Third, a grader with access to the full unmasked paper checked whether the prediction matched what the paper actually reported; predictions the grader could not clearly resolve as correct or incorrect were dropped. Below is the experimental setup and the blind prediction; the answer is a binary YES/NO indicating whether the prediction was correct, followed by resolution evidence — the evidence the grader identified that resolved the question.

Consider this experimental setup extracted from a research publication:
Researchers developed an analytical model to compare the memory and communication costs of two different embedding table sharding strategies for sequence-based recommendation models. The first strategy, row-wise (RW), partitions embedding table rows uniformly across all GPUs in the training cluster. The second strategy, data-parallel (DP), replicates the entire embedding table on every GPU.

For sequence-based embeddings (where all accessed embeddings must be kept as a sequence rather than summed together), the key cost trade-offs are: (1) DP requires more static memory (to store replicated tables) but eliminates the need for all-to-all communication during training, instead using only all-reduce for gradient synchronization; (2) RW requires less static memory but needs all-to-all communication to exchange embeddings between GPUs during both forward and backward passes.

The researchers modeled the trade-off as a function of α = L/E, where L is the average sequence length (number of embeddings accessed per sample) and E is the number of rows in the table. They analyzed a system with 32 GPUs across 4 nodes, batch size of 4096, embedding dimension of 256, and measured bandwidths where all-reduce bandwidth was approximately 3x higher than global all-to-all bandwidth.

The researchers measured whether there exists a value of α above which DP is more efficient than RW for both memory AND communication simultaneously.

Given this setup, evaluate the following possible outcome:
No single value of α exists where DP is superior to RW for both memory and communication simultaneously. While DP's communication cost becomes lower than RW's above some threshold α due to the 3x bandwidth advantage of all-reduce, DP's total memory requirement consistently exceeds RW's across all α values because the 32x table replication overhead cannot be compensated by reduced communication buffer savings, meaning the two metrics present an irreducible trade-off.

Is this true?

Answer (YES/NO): NO